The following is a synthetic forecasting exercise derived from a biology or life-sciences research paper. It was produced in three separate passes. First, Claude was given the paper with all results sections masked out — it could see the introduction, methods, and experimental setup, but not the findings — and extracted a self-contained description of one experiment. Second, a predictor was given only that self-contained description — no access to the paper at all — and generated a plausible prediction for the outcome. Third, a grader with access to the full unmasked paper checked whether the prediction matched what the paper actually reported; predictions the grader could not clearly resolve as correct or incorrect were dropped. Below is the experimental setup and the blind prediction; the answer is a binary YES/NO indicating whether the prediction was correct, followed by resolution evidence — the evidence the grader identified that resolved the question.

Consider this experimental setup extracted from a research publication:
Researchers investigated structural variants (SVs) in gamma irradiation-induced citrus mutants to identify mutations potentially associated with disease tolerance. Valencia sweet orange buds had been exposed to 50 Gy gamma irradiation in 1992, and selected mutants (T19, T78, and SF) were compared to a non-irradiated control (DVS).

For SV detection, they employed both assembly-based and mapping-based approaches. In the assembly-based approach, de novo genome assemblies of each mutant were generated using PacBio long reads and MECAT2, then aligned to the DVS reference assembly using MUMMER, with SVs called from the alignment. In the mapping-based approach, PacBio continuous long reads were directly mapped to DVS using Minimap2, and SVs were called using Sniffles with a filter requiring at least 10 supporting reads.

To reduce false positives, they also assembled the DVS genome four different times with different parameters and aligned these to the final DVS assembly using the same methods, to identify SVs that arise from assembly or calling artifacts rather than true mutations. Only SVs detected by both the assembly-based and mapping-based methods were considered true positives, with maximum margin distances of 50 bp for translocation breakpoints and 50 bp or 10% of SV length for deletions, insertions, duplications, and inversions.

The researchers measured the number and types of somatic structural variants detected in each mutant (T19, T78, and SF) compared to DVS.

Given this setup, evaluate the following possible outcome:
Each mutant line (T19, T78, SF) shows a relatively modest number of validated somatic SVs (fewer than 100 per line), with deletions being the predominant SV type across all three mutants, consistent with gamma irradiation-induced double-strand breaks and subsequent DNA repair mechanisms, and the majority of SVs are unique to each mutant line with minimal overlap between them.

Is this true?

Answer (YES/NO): NO